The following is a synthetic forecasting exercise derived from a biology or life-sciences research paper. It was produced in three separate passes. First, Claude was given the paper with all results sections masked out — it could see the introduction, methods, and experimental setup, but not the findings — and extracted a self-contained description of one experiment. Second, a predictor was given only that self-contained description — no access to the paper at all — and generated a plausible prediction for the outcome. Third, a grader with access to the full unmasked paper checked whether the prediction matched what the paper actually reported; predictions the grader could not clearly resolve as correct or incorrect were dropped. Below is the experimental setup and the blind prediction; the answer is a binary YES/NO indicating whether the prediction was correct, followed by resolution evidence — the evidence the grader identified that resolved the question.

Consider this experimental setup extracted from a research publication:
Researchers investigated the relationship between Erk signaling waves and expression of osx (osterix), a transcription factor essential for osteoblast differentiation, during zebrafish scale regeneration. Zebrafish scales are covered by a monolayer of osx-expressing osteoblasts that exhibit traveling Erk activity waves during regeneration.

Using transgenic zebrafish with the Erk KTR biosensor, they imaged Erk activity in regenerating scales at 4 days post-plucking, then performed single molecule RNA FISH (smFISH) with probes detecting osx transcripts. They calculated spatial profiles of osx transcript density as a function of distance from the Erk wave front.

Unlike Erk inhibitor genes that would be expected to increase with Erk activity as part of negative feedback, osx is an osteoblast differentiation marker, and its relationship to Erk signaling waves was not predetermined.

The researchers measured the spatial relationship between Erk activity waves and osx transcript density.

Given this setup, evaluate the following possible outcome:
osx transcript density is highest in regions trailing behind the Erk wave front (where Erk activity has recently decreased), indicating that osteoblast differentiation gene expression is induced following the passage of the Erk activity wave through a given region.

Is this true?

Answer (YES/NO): YES